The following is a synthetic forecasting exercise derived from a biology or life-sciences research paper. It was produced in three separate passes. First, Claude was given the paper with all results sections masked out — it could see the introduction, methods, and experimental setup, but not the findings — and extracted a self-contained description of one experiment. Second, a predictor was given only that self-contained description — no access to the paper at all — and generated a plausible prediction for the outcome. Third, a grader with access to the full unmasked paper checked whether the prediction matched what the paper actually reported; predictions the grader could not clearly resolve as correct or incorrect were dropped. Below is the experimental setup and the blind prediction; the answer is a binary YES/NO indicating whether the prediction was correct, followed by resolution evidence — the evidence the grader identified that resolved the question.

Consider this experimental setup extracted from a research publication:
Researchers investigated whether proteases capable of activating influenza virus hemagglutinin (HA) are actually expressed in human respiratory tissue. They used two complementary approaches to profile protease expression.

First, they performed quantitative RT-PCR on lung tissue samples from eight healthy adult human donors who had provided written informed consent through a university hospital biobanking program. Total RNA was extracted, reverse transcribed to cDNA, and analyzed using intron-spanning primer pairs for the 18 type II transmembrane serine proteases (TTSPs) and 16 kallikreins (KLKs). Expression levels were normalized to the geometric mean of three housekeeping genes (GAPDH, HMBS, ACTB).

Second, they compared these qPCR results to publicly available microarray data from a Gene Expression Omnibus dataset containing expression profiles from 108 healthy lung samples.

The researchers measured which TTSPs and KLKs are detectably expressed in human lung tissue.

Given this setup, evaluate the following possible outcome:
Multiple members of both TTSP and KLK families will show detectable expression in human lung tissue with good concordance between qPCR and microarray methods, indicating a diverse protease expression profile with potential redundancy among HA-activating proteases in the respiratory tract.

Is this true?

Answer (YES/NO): YES